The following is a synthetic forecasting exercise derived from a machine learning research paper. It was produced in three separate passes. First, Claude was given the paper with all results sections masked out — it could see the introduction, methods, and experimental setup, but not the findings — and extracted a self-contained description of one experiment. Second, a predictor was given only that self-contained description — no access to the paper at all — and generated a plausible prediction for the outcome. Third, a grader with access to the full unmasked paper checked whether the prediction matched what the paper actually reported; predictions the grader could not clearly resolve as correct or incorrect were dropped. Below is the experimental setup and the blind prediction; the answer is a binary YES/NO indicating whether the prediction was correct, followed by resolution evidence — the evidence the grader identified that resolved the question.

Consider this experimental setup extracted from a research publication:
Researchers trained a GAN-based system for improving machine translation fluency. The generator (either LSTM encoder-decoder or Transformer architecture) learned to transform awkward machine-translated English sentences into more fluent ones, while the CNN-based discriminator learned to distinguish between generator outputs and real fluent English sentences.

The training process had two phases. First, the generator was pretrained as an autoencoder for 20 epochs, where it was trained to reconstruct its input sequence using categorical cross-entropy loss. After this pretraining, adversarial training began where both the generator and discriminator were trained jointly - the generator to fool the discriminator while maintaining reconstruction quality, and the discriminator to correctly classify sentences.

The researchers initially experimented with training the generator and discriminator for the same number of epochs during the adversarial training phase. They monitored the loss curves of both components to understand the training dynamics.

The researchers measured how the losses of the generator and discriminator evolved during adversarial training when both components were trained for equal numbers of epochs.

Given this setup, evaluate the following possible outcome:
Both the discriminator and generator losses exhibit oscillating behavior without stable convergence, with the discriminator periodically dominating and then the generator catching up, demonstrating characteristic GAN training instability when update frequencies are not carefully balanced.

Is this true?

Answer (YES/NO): NO